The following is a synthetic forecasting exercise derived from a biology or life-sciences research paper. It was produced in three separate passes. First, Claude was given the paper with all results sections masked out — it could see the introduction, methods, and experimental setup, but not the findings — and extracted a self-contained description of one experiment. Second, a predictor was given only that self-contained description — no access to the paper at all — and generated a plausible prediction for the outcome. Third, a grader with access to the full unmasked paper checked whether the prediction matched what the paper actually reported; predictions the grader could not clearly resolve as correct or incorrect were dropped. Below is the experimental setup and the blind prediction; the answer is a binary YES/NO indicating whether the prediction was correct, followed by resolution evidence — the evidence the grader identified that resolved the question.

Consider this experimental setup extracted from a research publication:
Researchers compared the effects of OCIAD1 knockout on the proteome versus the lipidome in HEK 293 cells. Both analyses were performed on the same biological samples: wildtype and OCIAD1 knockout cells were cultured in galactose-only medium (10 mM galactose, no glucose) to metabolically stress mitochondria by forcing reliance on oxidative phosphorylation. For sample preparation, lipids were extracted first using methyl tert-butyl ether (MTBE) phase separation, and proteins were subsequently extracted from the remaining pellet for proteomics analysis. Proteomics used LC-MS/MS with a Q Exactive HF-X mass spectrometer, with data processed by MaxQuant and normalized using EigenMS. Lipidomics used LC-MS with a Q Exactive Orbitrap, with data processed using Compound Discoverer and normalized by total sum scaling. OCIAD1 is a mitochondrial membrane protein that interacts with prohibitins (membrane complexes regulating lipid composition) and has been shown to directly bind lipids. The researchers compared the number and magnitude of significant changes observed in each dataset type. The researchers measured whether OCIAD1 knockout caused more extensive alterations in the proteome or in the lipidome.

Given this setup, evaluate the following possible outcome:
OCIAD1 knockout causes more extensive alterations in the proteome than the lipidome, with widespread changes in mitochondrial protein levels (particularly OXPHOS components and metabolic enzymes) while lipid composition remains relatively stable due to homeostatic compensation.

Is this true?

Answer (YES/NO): NO